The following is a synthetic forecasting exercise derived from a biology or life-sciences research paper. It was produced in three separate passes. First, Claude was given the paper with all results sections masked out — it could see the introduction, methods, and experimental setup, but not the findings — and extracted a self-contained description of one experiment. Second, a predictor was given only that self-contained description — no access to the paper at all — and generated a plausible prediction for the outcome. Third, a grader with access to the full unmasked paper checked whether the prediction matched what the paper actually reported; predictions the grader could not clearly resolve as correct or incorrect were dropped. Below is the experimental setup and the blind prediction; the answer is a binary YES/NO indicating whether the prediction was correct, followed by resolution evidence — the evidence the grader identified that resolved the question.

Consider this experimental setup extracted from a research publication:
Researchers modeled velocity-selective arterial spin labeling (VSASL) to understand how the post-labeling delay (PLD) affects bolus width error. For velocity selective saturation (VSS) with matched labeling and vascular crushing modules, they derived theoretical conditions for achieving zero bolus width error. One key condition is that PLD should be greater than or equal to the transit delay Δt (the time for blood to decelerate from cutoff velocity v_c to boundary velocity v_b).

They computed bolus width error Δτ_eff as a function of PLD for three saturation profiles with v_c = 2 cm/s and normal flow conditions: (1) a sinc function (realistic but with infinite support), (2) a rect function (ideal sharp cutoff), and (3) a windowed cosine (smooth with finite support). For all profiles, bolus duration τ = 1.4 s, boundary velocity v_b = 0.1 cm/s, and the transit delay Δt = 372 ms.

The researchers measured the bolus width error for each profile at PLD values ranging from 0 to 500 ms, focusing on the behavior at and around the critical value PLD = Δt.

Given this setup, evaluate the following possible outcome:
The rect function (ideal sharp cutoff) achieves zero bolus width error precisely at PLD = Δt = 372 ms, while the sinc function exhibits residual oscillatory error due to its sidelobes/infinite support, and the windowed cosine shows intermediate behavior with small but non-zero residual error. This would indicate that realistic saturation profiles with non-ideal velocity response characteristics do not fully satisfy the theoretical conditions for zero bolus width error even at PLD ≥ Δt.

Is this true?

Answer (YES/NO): NO